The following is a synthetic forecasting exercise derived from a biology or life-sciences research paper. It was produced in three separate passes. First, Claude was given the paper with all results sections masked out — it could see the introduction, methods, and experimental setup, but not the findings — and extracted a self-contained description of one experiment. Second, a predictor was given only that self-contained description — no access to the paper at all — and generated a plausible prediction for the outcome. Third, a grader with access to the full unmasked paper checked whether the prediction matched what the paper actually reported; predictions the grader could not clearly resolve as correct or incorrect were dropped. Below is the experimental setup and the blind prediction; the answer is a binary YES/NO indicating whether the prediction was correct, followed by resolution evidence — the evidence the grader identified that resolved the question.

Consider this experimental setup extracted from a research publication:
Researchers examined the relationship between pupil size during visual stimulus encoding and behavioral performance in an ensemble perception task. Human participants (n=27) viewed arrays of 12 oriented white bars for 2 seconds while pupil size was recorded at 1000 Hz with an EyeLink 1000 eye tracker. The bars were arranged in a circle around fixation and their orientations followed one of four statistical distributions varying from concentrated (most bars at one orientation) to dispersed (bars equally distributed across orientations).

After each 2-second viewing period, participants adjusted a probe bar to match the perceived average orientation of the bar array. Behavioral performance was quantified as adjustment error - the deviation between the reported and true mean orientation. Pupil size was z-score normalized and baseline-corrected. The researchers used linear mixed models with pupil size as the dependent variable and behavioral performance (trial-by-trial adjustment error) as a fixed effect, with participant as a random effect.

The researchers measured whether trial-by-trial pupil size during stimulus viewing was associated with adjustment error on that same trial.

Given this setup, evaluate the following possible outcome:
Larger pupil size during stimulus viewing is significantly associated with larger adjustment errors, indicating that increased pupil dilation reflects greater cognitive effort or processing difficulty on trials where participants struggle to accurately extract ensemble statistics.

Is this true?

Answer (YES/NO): YES